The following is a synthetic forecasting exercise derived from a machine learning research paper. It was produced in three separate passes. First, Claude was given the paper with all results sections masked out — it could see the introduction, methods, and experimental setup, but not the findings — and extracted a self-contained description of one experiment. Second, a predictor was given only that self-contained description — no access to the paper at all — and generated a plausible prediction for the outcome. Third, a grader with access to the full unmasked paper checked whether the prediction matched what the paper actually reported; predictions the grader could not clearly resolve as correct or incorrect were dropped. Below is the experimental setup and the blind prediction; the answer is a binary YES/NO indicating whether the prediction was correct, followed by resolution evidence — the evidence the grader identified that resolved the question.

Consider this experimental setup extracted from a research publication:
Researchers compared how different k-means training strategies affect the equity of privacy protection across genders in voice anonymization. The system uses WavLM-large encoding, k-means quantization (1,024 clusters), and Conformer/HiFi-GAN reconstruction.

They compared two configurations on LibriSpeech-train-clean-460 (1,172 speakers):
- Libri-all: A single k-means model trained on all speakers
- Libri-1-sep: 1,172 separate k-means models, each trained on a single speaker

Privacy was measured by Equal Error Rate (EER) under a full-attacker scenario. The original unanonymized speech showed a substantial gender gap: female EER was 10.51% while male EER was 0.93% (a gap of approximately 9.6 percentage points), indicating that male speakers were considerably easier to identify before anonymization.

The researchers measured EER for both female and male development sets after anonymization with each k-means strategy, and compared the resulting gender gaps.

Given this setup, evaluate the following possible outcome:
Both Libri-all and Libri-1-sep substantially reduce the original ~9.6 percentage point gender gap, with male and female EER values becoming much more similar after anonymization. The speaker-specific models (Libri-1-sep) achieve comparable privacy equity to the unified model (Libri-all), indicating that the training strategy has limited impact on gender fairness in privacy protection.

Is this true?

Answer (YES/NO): NO